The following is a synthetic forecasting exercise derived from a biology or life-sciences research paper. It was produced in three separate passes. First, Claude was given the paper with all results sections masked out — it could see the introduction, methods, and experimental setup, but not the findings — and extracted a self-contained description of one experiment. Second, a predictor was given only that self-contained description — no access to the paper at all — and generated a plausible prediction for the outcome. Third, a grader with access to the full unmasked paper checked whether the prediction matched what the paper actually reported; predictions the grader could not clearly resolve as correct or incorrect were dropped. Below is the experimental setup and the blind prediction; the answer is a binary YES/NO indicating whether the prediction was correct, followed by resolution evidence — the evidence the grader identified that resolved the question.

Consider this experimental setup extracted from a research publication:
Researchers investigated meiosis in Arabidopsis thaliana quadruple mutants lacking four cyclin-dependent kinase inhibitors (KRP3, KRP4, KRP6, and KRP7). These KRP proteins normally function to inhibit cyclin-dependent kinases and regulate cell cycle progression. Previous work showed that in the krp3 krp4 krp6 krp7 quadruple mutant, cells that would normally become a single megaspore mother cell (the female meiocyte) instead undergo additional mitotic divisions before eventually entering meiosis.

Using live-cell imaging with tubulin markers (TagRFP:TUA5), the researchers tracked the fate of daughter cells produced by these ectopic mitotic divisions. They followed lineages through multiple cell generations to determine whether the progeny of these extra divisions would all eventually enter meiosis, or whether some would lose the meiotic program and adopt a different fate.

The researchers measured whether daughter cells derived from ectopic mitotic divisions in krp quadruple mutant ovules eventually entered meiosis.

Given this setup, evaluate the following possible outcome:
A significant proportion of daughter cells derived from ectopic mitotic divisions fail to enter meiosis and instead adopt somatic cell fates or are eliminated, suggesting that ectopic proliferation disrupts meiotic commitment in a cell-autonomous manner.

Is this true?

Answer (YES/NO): NO